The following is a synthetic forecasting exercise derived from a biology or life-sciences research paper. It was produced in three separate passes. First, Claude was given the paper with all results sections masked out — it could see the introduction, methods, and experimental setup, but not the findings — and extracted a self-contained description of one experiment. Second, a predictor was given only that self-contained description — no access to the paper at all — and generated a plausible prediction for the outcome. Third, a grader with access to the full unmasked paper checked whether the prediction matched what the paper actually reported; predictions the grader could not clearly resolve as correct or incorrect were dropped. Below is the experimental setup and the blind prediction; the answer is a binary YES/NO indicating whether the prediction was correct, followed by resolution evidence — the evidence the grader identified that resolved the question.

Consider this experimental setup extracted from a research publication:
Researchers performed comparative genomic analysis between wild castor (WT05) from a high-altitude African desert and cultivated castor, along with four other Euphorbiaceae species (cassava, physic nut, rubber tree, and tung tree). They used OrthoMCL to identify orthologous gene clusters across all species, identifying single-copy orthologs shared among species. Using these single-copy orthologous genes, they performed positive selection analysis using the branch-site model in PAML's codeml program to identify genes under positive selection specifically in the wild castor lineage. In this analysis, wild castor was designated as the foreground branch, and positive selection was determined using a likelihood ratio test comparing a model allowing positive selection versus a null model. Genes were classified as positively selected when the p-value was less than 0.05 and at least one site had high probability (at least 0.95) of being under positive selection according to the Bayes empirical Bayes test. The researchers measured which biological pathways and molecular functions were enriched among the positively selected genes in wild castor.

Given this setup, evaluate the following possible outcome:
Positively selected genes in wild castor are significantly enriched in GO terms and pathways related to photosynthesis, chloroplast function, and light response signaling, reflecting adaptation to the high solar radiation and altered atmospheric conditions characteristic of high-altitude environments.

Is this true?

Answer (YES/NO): NO